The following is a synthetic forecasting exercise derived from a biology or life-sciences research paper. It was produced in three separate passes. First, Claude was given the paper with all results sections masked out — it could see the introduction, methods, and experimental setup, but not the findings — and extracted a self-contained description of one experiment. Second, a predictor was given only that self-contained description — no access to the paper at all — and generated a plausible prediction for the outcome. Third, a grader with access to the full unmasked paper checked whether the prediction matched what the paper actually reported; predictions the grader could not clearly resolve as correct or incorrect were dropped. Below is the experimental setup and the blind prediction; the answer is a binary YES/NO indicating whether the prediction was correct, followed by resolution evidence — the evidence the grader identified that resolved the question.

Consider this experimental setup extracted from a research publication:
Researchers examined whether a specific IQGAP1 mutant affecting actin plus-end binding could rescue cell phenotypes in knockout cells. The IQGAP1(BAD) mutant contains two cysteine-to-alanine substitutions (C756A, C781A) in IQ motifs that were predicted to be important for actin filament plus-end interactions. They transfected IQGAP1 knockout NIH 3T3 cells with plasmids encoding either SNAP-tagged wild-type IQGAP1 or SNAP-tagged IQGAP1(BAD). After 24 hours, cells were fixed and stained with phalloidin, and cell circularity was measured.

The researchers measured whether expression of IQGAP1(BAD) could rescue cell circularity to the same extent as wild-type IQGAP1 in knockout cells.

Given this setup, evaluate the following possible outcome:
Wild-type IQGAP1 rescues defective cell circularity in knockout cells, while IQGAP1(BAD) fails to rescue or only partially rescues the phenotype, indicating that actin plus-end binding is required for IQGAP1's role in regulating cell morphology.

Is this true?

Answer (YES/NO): YES